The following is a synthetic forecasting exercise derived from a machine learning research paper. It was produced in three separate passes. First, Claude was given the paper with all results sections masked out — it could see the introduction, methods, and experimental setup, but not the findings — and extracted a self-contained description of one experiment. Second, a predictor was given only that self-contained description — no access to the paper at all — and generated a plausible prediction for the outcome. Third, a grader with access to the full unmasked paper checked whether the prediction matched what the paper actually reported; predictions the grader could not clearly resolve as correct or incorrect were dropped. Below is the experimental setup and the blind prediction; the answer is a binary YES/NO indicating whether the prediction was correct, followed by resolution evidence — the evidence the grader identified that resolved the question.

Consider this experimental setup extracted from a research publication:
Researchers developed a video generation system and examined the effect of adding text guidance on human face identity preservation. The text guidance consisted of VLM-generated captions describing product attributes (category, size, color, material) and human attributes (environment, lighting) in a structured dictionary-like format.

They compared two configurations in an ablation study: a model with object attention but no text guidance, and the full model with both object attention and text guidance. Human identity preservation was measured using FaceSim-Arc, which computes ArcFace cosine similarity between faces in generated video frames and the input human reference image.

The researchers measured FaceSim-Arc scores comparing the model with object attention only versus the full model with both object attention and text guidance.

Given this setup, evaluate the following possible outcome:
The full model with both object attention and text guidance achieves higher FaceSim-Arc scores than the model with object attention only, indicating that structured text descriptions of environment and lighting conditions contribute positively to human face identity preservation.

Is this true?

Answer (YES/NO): NO